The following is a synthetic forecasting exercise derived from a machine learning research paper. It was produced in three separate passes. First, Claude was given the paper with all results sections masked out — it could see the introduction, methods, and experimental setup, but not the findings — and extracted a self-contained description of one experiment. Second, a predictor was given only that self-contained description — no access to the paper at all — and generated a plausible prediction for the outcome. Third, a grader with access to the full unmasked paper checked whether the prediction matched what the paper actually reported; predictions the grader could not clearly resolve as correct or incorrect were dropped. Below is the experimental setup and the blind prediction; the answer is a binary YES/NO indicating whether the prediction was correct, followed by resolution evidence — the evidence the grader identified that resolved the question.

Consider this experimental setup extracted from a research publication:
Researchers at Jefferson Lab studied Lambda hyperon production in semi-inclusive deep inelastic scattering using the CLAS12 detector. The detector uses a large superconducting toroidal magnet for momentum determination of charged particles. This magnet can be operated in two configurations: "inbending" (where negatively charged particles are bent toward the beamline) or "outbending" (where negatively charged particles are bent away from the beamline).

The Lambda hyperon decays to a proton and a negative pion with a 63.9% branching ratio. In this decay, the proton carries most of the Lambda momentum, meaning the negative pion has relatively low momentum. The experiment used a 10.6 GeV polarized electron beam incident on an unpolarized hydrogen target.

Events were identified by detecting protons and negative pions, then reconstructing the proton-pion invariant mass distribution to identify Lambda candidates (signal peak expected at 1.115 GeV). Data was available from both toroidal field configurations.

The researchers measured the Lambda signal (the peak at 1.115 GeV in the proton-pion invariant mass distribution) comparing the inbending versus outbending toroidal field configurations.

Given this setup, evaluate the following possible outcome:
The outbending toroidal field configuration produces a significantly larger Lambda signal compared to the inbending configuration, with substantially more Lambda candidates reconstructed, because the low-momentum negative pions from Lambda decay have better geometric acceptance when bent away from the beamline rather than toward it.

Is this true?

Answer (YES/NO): YES